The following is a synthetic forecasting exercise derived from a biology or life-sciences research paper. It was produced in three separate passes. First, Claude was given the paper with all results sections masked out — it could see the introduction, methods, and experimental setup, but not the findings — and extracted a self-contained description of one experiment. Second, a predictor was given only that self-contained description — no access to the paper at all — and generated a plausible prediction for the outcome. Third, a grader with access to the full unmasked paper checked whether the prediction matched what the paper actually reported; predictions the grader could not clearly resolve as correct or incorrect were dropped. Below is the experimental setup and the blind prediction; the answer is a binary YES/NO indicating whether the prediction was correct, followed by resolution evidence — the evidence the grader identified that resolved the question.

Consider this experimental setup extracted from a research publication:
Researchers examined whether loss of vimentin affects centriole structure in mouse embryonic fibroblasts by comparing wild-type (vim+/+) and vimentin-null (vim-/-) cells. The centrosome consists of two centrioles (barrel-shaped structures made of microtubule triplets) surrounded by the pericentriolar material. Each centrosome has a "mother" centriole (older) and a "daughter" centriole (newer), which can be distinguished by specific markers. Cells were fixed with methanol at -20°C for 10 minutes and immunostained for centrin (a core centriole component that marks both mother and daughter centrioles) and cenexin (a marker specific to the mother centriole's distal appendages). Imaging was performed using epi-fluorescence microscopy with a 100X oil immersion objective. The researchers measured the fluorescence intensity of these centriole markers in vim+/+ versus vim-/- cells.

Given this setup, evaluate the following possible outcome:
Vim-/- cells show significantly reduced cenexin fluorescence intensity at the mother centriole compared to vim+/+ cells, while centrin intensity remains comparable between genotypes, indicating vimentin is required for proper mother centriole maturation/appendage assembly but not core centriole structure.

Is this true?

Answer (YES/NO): NO